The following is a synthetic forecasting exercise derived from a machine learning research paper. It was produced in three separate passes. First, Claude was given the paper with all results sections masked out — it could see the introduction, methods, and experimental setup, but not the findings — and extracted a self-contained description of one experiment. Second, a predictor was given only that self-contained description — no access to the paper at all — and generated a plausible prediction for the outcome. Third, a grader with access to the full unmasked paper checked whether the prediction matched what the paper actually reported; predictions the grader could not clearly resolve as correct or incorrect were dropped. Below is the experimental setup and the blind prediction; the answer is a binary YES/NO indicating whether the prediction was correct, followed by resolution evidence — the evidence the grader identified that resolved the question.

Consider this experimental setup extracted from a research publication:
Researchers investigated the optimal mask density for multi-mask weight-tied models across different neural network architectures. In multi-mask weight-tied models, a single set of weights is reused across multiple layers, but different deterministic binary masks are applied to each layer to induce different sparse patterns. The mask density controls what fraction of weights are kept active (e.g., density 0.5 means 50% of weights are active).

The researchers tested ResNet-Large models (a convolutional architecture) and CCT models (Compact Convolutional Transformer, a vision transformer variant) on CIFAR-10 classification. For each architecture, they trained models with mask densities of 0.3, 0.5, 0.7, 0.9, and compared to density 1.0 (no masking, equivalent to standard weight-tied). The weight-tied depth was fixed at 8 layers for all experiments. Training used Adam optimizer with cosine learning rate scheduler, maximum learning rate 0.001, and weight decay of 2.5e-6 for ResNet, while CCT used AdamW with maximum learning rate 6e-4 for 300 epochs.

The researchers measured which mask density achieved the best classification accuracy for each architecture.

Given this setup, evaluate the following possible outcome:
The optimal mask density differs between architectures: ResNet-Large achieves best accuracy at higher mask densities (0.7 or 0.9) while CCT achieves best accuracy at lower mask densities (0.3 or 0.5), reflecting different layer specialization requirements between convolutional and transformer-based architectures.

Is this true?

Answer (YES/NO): NO